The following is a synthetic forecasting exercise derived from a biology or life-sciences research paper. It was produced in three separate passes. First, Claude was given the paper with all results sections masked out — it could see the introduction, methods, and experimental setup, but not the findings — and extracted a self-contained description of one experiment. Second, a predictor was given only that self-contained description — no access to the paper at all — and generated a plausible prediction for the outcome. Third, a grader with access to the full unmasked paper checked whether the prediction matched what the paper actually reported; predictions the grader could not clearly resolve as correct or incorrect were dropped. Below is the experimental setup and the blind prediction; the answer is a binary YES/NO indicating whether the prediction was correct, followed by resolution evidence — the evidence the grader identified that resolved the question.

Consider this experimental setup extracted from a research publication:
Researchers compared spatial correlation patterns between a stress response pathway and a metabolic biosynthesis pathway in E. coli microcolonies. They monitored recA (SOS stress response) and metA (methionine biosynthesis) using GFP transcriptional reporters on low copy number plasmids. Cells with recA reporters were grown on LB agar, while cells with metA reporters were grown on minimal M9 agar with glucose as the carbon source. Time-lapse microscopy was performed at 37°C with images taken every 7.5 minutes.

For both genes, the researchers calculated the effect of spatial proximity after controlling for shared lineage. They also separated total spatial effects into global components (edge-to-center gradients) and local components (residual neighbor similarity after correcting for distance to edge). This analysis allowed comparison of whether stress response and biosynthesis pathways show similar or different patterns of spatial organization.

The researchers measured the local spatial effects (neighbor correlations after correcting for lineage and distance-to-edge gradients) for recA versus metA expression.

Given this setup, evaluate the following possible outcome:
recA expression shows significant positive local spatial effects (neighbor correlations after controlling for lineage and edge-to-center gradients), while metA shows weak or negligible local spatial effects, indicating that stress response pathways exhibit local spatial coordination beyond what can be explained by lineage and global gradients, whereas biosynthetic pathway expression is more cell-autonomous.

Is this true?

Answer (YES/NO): NO